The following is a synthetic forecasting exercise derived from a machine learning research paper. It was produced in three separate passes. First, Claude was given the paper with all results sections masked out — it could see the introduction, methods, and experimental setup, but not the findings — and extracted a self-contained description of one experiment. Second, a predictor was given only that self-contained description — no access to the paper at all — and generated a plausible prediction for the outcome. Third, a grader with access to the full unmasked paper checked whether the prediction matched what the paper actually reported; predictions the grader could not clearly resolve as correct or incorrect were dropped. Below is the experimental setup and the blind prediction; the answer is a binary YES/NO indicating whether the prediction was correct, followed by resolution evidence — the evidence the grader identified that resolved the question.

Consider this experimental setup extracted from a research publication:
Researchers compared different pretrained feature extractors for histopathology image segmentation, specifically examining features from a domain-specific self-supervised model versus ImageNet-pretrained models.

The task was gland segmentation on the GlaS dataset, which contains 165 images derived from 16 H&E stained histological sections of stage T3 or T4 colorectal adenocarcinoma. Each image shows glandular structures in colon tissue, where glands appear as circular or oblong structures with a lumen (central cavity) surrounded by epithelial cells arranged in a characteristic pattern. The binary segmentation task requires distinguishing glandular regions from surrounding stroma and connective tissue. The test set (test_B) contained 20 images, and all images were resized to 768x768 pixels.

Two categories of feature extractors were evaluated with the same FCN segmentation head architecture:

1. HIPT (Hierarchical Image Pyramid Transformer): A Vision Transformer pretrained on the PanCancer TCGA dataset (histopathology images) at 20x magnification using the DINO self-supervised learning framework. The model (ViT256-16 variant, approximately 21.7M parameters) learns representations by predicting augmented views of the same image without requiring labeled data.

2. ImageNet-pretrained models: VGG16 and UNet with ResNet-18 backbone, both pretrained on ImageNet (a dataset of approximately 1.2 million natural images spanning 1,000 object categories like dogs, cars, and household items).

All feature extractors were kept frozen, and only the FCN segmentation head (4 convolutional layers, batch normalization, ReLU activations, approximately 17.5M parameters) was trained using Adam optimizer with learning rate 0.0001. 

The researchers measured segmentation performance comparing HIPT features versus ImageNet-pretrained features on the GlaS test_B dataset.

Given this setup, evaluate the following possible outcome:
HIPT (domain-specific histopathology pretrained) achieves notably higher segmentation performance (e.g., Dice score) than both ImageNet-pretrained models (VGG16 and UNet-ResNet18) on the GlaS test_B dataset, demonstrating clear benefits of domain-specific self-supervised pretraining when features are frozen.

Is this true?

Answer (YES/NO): NO